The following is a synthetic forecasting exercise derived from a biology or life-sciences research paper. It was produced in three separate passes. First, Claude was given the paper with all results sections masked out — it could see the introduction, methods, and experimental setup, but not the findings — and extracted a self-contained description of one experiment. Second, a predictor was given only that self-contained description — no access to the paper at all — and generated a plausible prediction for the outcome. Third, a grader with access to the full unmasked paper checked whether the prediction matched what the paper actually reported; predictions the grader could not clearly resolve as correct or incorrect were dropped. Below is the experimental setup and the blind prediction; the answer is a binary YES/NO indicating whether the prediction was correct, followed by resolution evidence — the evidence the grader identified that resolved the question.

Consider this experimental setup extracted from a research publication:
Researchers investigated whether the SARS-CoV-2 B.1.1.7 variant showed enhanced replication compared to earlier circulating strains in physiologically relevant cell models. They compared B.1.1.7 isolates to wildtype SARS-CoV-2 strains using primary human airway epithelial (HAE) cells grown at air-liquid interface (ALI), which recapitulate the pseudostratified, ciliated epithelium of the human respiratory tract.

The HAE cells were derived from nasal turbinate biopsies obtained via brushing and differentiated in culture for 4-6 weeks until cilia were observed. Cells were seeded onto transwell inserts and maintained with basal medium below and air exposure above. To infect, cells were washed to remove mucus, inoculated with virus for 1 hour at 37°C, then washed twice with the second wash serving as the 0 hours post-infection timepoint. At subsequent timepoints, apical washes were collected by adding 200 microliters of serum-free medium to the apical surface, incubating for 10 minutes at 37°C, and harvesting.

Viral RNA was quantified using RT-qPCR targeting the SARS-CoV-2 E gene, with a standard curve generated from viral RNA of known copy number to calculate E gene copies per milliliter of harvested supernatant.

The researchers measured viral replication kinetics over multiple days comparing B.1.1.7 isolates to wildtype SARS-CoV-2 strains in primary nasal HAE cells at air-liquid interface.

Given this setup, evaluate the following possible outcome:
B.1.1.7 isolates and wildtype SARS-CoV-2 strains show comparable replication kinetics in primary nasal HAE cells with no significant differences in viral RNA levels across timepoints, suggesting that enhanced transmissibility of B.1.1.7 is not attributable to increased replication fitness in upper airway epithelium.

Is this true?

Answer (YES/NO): YES